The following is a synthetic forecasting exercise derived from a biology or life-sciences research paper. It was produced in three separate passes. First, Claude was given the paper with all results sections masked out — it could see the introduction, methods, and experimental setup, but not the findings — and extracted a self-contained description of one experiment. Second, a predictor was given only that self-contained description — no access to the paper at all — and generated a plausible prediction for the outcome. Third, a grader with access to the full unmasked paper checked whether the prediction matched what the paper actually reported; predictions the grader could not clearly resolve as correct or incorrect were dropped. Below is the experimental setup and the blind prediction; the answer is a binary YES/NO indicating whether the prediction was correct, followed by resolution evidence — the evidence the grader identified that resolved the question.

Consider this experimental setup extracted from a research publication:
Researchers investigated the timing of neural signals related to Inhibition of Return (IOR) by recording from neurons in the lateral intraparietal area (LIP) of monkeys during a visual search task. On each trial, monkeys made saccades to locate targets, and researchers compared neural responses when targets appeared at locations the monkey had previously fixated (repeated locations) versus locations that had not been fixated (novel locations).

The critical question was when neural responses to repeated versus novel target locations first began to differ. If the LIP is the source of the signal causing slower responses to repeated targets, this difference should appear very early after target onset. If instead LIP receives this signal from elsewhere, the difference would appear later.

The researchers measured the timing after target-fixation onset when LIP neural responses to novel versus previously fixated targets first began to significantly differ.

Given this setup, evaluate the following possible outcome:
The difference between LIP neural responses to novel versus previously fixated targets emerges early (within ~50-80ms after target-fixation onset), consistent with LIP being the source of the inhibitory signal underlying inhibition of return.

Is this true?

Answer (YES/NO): NO